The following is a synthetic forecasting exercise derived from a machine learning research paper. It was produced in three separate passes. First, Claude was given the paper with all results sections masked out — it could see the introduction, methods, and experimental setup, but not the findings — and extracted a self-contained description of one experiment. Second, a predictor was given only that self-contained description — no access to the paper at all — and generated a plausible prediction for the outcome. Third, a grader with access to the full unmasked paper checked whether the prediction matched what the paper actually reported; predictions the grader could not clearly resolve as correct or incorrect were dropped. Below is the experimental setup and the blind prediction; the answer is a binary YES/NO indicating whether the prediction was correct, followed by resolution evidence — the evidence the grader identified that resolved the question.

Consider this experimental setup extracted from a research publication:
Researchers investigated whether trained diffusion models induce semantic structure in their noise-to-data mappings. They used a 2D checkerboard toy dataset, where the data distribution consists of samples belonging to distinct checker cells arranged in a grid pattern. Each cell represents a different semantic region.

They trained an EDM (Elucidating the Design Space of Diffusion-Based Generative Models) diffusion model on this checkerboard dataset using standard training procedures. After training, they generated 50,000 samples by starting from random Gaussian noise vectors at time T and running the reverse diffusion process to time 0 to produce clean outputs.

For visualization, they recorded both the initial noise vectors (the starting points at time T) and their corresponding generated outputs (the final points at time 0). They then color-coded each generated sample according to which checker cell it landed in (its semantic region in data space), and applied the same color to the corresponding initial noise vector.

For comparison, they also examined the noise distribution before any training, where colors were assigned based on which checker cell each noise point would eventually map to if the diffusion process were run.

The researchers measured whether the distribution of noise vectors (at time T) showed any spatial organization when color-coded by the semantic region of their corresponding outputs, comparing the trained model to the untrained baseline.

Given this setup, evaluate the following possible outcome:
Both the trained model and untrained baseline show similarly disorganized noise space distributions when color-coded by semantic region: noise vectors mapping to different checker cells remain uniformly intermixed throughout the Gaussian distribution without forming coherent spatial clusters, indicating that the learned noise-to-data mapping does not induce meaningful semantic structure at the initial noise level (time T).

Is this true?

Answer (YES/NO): NO